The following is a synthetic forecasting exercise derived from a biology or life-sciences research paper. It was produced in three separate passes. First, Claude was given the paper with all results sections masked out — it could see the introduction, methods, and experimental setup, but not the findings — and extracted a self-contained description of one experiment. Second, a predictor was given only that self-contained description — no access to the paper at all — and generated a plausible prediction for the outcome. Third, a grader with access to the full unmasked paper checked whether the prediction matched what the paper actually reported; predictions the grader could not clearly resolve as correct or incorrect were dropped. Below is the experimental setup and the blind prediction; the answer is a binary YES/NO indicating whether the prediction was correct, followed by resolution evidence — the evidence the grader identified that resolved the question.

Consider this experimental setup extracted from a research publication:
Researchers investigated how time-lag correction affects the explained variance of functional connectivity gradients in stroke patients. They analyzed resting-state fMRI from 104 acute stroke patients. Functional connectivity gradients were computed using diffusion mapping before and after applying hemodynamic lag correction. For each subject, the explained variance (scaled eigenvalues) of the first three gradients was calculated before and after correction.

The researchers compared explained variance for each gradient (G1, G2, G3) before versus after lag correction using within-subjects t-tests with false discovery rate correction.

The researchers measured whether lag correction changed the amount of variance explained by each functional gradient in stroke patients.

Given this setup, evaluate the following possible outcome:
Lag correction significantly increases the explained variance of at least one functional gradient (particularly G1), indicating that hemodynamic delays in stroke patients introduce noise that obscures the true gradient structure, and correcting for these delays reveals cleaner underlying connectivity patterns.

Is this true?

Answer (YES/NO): YES